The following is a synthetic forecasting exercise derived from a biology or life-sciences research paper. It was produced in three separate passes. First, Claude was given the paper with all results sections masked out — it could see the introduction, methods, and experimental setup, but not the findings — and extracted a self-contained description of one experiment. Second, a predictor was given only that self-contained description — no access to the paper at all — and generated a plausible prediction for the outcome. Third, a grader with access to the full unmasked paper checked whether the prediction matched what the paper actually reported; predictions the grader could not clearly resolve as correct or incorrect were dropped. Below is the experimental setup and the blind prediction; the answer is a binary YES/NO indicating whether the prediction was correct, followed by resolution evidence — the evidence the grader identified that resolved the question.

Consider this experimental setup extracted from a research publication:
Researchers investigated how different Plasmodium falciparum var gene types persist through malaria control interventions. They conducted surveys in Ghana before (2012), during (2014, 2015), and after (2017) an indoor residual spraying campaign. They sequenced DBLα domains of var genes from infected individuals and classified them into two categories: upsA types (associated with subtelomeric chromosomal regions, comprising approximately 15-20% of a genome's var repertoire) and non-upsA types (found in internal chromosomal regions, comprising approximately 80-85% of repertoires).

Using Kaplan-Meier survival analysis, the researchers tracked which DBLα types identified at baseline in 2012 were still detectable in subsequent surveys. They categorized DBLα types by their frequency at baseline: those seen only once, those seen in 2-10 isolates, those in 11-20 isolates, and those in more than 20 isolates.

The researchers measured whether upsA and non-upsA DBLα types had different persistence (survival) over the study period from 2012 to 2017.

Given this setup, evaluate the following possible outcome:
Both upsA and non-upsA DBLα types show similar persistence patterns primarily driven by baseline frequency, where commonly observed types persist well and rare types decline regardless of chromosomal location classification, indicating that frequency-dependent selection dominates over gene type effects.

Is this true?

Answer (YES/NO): NO